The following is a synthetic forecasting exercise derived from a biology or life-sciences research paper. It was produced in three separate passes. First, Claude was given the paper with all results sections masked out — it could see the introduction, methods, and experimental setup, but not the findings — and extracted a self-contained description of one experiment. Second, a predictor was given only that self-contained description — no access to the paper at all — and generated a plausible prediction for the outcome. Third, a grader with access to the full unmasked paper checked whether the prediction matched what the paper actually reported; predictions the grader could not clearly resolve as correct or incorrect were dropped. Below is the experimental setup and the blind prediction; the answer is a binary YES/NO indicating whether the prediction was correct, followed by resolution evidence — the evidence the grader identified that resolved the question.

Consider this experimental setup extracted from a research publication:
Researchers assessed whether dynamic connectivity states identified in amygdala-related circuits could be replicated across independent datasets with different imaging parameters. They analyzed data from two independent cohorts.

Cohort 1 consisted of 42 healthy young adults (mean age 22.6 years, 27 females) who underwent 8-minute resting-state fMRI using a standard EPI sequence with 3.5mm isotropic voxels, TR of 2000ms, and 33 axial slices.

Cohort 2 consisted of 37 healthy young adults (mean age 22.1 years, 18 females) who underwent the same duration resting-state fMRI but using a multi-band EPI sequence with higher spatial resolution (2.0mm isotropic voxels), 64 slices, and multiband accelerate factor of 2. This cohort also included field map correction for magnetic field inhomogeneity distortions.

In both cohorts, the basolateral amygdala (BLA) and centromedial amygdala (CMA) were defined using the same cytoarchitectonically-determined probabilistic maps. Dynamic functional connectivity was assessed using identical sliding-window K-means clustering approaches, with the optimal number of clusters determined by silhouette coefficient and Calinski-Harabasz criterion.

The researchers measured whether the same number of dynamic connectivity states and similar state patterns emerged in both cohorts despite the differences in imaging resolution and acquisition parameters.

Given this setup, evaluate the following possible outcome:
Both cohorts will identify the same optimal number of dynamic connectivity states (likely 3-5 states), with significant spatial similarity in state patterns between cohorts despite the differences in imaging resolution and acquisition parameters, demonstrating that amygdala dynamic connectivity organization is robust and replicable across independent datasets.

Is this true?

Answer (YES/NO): NO